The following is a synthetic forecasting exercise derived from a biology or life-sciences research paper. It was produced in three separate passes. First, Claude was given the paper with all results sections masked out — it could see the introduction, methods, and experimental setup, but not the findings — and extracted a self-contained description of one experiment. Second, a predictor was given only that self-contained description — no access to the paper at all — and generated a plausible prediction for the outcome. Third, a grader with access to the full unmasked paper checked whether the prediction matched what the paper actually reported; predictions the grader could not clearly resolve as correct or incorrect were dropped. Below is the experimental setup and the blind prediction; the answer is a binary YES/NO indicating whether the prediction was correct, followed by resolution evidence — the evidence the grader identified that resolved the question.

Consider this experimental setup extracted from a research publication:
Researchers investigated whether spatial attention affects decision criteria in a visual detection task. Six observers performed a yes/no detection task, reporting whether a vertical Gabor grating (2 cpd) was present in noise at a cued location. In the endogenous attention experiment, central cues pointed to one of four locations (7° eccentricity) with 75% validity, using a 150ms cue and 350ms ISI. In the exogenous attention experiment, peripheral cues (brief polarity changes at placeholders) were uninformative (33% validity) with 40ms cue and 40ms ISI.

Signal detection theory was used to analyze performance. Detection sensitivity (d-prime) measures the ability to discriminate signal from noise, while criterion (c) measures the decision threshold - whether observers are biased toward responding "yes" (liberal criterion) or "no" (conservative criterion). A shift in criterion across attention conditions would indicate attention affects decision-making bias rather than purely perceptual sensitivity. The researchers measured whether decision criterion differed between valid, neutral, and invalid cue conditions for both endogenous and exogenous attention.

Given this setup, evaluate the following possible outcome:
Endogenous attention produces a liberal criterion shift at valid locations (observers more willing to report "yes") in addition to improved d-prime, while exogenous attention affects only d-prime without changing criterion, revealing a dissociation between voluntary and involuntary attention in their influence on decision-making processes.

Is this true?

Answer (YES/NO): NO